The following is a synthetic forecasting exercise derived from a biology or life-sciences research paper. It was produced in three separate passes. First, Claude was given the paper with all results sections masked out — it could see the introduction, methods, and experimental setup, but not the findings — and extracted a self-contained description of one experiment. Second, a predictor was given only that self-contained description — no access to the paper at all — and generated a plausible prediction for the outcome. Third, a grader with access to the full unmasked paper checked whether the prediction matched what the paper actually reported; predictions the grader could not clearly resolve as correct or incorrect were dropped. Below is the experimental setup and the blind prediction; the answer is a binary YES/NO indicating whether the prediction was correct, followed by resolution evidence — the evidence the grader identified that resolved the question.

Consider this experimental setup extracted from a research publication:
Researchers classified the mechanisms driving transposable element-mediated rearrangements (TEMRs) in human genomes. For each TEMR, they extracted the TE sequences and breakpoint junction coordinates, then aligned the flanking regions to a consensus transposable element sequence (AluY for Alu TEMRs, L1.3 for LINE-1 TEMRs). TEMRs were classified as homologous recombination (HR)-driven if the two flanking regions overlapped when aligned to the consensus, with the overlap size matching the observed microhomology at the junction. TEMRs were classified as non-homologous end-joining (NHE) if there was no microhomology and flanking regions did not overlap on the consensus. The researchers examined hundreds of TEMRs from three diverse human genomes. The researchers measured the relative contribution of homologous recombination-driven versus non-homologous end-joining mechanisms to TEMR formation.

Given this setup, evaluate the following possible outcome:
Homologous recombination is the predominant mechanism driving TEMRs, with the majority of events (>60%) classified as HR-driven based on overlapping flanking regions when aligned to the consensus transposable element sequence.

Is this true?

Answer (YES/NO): YES